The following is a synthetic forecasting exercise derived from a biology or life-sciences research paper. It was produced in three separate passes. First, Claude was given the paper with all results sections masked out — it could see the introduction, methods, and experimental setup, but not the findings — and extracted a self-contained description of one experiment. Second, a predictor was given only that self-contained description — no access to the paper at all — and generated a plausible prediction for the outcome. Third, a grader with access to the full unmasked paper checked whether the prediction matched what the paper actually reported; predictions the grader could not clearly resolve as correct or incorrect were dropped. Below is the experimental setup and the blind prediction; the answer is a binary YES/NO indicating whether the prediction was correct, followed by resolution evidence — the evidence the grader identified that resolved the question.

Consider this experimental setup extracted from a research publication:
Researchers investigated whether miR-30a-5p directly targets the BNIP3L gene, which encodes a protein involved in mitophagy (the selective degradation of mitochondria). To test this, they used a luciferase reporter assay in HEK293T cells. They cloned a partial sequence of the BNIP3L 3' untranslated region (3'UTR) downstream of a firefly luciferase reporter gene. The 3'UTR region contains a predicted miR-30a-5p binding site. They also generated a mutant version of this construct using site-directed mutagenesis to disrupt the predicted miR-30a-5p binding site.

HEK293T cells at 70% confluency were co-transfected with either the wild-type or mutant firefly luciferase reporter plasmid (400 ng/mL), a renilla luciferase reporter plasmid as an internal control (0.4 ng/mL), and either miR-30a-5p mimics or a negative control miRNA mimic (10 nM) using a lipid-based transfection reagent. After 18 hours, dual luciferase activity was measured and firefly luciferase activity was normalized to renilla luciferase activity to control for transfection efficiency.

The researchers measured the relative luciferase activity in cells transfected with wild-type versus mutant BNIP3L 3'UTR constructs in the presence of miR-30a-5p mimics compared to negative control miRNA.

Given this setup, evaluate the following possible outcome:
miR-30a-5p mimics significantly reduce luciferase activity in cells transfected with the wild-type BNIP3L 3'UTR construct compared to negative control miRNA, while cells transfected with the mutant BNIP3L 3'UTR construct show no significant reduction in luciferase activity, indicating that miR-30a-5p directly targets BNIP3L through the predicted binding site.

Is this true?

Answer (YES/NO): NO